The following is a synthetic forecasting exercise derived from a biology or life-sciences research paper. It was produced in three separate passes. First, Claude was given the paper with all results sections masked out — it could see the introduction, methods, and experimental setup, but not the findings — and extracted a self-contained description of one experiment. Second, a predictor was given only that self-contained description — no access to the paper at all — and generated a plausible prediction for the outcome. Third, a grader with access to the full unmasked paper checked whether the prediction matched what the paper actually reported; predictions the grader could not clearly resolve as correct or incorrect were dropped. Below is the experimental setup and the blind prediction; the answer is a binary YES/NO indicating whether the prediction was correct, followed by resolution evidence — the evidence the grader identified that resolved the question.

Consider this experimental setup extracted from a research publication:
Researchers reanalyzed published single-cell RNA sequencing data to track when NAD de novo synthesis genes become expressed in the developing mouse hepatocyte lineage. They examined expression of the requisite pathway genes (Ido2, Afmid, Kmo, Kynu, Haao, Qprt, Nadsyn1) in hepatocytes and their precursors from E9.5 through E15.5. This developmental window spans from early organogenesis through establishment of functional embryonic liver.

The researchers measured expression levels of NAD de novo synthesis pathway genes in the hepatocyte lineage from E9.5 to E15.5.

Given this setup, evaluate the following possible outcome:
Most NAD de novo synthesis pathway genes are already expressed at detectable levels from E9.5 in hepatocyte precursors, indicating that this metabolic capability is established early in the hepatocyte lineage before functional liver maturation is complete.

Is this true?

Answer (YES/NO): NO